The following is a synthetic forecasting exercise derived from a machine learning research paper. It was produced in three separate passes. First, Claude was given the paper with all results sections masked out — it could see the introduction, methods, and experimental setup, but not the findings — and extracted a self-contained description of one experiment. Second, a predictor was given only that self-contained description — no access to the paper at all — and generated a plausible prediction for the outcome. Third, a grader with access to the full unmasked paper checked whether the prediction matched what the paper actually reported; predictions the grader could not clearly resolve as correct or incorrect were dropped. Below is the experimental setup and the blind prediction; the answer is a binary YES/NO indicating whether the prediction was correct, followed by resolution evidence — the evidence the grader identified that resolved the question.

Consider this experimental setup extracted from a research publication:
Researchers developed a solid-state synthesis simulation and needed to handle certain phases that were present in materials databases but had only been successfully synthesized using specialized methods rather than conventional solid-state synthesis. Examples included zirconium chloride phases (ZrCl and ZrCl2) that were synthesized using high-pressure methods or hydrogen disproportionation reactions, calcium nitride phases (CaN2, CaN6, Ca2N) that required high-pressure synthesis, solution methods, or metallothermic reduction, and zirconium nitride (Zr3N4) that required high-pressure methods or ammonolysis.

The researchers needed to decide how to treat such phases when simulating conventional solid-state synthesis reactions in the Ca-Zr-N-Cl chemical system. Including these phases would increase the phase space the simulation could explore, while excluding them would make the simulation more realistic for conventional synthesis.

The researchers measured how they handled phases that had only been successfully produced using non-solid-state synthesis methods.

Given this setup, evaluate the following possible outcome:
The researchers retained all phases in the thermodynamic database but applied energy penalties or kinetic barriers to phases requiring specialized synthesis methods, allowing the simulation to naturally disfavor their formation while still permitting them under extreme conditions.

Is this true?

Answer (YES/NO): NO